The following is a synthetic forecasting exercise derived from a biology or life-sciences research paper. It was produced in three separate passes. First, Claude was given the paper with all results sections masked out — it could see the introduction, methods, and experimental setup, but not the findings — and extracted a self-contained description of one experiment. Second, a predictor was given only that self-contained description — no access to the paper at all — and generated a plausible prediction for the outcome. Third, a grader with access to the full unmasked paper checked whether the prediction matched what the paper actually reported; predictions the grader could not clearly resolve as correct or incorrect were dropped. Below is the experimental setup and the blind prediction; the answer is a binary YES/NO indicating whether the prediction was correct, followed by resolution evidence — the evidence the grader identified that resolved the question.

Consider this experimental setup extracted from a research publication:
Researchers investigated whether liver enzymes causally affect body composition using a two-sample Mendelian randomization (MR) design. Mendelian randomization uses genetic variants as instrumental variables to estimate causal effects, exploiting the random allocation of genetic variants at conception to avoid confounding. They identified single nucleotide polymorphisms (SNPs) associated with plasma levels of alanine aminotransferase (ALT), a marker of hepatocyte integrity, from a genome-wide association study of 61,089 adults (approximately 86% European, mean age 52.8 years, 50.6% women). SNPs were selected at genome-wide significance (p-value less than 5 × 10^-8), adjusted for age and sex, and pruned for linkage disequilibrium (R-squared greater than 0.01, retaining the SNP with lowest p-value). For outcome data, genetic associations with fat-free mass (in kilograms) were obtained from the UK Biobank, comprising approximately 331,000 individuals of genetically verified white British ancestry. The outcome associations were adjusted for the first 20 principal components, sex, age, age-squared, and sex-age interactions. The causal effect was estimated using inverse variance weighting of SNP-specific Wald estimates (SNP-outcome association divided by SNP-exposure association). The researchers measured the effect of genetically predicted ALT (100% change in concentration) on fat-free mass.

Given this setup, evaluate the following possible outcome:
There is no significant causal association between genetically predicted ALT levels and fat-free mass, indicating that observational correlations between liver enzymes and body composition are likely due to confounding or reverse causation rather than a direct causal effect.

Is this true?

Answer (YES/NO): NO